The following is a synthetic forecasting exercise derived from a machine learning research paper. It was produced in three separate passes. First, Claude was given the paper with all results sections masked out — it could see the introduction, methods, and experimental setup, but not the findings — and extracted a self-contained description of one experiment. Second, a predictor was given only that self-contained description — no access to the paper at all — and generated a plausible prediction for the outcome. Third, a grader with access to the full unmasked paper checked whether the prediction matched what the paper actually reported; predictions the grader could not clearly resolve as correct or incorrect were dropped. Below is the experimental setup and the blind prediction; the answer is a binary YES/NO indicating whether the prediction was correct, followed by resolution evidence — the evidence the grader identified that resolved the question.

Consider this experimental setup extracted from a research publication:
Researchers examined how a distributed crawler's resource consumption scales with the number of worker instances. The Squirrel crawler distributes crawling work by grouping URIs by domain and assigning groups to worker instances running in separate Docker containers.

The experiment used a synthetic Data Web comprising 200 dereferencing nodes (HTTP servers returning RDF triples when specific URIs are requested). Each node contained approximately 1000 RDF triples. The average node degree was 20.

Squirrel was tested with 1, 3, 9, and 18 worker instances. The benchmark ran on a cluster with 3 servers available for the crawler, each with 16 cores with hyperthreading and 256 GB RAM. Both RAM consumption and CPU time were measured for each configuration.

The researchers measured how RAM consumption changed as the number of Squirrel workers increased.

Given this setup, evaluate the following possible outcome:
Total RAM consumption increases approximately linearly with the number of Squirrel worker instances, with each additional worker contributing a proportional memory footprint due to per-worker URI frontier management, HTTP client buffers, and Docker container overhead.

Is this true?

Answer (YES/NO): NO